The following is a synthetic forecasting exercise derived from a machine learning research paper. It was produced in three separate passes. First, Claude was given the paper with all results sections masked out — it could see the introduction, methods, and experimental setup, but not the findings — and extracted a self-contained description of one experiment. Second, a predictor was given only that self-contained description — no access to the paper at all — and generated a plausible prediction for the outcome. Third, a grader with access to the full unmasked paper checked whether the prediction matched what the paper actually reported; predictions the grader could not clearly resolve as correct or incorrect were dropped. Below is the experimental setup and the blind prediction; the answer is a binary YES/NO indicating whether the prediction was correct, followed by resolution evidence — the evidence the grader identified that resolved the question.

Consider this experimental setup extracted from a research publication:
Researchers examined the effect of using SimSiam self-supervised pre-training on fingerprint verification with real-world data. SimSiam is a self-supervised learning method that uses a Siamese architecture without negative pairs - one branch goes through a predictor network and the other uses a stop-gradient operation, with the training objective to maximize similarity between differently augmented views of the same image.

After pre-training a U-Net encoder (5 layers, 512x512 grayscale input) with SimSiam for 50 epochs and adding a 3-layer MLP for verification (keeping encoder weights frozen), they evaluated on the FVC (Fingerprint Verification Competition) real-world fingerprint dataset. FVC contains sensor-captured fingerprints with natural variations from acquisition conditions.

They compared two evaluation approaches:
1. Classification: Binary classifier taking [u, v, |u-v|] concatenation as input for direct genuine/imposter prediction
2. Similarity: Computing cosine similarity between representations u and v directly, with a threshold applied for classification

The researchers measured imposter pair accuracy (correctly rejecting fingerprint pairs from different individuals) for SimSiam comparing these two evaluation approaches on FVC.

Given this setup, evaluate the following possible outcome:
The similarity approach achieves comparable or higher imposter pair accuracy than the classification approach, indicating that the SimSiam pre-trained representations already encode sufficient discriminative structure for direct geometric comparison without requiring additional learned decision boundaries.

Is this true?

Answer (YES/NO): NO